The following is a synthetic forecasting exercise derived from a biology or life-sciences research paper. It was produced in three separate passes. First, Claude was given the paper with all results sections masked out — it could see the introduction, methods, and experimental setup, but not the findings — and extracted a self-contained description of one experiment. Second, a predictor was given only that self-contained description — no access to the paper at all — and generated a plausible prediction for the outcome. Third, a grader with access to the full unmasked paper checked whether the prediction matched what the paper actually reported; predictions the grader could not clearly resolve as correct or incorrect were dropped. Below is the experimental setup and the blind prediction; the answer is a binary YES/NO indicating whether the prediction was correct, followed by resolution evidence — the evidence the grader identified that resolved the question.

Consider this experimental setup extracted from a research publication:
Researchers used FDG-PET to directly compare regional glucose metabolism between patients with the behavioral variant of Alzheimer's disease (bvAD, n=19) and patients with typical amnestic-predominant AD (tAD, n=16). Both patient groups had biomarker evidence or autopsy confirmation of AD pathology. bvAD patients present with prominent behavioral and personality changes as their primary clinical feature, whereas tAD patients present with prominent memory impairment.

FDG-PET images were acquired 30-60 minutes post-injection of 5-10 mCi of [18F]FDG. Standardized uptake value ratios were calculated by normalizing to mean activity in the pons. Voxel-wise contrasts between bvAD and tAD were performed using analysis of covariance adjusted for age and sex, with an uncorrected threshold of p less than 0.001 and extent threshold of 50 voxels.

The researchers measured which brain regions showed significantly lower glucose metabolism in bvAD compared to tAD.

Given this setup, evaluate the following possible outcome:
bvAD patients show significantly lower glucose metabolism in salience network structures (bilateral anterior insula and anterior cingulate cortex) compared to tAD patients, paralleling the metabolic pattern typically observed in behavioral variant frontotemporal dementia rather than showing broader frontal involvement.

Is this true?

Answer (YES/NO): NO